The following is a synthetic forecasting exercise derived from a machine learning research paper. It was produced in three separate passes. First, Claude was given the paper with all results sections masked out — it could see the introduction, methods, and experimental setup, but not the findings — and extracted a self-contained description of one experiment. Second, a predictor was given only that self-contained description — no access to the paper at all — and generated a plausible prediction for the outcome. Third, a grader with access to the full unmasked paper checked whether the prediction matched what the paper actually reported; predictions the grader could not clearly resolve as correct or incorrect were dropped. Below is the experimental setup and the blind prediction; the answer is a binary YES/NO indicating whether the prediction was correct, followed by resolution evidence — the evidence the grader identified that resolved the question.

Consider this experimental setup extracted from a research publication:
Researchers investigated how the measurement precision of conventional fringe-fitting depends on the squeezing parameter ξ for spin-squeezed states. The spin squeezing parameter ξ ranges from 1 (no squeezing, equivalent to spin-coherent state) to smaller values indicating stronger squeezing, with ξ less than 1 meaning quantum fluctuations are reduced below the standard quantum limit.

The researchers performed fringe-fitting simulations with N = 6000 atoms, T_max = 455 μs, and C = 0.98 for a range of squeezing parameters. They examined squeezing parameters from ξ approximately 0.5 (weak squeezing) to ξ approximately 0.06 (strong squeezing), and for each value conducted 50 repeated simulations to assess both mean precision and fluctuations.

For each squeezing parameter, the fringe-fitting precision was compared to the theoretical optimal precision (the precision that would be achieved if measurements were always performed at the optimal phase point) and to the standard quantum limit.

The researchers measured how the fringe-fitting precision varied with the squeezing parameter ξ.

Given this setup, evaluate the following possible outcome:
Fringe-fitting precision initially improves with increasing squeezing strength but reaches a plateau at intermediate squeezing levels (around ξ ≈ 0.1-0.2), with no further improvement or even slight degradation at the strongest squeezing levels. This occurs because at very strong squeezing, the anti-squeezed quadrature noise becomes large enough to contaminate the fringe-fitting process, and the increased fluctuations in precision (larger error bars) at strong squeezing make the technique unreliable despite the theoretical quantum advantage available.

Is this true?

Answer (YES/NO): NO